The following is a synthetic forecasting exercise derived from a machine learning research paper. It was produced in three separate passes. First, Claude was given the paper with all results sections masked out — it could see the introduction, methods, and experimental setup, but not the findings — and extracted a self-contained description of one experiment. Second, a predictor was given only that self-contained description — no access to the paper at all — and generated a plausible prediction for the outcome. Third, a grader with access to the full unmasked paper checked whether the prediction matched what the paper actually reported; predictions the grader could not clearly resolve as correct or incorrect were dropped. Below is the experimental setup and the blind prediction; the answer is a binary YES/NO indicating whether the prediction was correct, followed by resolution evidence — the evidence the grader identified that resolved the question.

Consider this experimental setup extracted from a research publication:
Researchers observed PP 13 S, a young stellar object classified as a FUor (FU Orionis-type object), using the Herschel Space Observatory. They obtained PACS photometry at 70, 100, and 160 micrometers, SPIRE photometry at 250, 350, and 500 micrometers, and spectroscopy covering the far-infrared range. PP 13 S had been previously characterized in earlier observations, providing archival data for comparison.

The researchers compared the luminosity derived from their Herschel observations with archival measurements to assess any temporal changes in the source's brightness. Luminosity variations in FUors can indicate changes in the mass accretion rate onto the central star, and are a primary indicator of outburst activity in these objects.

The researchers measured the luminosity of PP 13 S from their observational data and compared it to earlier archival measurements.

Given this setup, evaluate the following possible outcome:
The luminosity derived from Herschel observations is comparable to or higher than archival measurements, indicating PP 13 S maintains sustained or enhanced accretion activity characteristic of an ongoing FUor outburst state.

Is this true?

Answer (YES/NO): YES